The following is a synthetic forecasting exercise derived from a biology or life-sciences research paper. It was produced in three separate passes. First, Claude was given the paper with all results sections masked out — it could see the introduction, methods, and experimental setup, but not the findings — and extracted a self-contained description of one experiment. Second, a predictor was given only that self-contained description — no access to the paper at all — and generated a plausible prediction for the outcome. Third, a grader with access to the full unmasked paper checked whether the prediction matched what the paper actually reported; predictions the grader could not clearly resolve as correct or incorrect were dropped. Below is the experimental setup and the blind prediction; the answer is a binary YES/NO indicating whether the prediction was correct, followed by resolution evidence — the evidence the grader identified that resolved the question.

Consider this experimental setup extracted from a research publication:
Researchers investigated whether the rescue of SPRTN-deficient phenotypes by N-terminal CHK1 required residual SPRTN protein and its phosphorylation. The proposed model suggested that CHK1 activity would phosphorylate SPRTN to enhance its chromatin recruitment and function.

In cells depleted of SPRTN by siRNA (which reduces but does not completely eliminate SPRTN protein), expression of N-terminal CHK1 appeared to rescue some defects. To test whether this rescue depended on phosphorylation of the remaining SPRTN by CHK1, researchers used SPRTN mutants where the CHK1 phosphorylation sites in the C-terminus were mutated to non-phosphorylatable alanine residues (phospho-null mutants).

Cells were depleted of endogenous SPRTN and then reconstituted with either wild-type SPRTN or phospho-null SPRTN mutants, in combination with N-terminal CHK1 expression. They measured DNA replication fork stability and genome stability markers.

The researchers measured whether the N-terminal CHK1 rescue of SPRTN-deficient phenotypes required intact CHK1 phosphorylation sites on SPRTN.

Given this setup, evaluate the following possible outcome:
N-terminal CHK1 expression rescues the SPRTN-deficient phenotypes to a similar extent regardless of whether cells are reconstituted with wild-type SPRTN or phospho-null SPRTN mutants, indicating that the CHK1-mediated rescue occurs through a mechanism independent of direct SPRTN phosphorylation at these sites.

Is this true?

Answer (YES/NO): NO